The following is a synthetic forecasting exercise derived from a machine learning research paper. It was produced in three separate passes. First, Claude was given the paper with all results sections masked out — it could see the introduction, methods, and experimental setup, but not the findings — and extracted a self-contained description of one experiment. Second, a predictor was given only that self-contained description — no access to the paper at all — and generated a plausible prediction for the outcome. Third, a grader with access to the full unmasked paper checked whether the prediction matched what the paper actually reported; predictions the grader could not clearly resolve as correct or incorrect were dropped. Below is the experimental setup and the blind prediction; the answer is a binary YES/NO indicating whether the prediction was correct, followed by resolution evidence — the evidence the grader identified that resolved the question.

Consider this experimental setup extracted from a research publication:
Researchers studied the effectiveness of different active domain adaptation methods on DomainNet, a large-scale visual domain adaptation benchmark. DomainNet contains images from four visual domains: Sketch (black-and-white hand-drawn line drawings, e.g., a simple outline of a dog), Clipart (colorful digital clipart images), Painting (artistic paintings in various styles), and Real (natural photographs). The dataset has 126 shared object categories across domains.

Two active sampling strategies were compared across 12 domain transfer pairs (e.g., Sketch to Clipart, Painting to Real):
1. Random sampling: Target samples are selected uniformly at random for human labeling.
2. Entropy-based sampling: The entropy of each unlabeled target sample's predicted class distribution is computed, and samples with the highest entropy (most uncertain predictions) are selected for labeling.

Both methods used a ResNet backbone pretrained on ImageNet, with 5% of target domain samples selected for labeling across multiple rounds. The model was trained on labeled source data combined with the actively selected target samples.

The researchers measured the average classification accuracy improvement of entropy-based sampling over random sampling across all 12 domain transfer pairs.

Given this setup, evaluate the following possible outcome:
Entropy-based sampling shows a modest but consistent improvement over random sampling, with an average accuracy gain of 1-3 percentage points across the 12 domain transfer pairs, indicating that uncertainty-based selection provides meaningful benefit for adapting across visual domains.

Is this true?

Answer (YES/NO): YES